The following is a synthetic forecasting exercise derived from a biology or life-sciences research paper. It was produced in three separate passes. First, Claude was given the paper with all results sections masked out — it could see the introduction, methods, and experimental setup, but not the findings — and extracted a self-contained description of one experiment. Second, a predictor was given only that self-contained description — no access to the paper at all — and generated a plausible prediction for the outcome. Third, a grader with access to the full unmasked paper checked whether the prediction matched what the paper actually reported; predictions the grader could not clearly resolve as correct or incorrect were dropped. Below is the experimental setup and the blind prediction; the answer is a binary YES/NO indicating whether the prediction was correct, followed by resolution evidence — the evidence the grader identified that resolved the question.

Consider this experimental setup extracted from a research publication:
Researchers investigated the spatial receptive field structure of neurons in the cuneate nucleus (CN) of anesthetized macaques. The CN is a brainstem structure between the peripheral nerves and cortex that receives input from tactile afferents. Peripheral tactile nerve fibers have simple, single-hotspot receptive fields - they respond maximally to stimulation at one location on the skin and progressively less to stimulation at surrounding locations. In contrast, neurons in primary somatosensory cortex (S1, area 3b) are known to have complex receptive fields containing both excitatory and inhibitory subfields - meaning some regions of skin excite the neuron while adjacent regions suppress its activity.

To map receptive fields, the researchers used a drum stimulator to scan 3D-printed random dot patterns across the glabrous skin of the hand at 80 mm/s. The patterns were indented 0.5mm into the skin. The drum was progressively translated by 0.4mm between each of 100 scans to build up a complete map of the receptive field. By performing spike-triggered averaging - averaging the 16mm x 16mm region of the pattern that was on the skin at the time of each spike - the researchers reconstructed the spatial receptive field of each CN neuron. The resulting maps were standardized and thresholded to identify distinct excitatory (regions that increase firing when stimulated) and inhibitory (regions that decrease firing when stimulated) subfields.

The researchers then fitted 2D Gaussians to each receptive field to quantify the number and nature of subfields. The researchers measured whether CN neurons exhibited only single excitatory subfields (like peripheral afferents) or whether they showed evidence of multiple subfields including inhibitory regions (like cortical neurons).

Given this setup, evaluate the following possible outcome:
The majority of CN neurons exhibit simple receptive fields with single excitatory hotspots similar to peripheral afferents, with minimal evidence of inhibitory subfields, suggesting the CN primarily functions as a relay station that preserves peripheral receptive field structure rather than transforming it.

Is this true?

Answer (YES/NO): NO